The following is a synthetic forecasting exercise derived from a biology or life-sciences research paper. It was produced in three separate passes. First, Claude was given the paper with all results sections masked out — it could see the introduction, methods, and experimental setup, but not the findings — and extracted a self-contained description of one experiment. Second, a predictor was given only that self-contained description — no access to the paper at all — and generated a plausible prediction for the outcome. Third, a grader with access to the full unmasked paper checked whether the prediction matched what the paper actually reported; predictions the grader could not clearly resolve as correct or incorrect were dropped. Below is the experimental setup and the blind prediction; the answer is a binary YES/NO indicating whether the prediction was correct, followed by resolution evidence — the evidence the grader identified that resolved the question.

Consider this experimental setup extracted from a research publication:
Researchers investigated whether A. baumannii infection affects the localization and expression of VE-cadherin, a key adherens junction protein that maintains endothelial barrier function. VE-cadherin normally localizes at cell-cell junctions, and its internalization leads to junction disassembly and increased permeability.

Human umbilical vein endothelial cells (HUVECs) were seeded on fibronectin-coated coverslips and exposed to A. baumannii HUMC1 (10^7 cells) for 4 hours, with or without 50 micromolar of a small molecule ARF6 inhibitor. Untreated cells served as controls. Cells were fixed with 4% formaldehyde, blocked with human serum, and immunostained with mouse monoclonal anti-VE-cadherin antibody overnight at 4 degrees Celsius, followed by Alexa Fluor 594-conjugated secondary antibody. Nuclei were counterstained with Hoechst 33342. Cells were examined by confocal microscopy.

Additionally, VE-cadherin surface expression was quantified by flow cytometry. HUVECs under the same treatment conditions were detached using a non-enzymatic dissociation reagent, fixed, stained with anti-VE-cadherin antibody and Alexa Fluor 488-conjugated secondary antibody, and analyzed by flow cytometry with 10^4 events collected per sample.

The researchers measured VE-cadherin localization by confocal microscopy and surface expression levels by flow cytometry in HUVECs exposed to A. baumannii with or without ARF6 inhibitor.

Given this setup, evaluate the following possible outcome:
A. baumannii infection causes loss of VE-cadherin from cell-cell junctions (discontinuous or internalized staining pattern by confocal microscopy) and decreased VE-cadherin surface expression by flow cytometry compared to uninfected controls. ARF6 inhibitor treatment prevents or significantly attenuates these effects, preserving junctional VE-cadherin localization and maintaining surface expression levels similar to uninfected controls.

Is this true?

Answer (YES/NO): YES